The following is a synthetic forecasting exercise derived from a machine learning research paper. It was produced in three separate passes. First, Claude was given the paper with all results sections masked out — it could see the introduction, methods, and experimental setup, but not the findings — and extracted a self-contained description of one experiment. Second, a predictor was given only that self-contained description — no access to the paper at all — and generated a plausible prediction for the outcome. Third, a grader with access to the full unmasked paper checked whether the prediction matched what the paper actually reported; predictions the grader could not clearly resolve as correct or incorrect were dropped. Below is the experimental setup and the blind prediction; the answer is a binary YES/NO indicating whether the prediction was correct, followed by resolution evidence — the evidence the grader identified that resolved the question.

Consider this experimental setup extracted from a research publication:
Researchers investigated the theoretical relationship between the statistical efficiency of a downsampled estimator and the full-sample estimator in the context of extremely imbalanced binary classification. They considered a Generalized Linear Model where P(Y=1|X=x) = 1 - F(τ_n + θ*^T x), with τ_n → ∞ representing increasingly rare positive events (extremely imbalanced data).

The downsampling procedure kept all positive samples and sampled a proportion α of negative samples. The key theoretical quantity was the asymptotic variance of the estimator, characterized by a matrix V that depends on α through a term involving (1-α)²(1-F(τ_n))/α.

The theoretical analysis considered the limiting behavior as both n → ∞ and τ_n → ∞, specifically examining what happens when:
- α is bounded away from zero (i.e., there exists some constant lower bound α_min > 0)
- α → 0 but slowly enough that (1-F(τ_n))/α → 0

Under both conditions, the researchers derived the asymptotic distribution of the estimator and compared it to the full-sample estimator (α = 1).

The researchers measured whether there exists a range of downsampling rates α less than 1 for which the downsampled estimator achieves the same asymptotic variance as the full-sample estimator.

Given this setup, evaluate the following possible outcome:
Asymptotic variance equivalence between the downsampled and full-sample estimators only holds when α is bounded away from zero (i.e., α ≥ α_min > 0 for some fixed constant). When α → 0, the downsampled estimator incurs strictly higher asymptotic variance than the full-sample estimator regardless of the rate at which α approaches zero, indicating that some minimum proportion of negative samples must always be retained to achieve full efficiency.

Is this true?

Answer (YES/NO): NO